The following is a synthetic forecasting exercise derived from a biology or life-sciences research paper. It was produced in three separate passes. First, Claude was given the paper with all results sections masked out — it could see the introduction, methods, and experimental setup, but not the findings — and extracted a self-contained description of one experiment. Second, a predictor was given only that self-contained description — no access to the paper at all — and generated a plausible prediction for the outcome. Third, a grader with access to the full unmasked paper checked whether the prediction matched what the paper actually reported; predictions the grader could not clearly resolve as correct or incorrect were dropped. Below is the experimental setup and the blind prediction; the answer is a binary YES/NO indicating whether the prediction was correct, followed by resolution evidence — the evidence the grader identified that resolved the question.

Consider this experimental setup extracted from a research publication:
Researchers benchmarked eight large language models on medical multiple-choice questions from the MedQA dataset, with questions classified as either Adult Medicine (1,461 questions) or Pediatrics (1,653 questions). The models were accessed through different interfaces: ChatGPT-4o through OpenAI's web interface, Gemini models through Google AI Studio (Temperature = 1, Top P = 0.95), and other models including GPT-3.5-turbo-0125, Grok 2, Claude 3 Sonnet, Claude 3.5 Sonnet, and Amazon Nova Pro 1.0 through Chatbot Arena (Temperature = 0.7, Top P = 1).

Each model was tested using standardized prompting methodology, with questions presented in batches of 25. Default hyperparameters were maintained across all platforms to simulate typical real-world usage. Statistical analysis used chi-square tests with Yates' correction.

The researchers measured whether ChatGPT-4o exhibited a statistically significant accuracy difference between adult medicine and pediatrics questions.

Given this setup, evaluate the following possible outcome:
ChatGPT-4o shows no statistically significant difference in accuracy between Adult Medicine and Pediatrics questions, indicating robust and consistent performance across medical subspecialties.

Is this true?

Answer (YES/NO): YES